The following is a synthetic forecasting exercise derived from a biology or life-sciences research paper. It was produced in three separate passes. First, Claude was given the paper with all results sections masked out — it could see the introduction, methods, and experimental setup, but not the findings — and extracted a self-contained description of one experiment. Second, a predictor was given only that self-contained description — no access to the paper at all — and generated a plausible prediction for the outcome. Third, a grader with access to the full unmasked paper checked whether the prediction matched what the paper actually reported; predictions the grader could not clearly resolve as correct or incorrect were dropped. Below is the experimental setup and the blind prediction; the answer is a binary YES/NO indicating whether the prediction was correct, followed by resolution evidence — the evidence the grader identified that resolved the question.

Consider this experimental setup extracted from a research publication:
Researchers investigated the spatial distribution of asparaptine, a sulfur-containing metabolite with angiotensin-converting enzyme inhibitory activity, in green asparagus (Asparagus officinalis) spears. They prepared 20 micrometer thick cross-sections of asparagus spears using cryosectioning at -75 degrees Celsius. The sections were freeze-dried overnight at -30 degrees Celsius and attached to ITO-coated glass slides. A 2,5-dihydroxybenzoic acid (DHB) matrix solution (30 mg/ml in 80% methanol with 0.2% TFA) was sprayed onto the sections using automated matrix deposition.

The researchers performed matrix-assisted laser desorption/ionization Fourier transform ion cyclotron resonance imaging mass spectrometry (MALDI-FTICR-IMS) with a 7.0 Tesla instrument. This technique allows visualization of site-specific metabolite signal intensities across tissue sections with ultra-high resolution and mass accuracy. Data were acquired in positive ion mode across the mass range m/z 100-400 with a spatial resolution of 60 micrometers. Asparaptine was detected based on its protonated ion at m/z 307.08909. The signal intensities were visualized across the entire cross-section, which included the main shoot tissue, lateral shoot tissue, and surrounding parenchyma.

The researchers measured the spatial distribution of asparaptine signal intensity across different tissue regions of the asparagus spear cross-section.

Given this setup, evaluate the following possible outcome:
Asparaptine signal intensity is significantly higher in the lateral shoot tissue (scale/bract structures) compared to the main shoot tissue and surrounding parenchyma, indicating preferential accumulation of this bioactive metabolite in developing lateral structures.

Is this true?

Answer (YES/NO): YES